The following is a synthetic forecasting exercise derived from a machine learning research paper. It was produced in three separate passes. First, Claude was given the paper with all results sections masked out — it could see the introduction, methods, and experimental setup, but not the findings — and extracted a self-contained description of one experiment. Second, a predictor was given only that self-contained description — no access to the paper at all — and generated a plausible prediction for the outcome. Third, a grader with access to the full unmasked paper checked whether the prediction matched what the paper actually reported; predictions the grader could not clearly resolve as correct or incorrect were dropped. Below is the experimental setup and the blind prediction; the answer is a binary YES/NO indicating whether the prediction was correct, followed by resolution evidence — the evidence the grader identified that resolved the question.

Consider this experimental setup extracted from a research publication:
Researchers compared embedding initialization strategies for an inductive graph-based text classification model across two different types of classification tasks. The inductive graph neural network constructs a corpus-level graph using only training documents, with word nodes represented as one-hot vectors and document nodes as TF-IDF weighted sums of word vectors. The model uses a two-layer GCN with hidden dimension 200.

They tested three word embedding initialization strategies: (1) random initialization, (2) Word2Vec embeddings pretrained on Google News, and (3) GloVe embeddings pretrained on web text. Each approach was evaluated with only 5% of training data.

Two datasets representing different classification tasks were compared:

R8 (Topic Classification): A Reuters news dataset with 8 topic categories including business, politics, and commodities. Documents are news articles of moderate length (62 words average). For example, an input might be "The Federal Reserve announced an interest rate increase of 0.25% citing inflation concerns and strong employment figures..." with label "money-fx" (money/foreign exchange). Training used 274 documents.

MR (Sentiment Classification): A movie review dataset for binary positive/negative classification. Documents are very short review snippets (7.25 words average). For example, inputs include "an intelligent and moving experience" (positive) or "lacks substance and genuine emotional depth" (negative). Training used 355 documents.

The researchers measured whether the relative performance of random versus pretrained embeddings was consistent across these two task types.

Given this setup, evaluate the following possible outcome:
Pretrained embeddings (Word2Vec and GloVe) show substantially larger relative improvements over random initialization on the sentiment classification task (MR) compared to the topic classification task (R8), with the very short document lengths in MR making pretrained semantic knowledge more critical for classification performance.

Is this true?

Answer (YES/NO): NO